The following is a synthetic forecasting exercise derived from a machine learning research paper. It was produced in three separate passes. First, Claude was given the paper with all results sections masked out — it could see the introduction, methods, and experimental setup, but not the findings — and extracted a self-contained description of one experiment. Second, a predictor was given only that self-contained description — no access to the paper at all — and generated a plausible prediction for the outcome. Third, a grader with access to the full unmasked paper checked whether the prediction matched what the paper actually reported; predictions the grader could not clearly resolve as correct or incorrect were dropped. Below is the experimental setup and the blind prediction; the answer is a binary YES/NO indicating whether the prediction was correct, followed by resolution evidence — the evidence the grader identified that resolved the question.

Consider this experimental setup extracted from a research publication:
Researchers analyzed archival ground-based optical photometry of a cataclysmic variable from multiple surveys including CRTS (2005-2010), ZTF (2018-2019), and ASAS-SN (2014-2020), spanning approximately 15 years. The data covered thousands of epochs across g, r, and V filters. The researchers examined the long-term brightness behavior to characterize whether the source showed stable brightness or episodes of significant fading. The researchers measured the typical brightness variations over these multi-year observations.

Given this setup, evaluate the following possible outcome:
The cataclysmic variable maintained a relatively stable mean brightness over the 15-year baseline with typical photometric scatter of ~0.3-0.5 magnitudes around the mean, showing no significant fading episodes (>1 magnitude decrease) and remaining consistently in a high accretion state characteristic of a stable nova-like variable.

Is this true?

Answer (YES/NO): NO